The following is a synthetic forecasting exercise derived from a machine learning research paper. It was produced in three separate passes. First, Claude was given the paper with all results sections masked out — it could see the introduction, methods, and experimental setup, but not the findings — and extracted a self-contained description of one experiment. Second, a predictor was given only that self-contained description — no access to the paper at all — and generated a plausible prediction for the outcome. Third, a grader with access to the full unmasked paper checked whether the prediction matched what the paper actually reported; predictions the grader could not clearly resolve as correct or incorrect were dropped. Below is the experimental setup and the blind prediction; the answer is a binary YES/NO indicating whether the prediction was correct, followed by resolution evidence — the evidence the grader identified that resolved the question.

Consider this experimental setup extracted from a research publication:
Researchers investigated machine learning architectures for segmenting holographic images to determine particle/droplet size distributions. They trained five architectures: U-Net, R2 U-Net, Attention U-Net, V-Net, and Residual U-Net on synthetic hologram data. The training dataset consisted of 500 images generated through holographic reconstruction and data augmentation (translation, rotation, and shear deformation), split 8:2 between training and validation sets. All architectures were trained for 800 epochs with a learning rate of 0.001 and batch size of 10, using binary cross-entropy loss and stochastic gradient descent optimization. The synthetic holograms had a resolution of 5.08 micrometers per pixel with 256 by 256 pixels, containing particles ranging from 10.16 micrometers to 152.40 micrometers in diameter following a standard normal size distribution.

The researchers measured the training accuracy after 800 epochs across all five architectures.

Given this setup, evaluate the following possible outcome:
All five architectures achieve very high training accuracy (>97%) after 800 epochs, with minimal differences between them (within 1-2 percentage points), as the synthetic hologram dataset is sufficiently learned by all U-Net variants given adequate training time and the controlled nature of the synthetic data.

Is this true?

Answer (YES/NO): YES